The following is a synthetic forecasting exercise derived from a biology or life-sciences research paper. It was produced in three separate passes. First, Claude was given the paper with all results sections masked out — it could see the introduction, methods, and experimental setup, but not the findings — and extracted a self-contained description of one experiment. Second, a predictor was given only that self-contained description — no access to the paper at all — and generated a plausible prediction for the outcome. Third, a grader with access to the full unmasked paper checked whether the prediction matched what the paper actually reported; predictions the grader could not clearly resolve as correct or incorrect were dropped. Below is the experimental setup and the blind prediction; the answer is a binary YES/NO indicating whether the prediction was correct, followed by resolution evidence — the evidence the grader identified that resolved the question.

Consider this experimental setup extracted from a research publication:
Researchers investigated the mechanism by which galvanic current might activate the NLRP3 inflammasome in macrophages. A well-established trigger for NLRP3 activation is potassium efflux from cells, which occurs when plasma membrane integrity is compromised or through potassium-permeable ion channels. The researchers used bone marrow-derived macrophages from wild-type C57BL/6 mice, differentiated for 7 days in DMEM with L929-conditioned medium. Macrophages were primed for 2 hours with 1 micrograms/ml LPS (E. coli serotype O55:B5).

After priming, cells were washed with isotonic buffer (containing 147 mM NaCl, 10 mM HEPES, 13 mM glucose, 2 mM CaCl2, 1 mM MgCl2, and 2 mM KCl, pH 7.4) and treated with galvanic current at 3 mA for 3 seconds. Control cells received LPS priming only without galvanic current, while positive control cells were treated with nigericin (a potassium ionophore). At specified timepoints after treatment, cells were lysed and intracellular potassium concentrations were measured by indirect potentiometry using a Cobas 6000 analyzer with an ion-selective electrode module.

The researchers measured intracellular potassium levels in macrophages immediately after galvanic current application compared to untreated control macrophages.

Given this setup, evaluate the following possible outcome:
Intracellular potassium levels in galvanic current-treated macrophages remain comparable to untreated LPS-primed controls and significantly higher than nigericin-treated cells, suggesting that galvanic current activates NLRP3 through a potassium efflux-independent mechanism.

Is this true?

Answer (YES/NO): NO